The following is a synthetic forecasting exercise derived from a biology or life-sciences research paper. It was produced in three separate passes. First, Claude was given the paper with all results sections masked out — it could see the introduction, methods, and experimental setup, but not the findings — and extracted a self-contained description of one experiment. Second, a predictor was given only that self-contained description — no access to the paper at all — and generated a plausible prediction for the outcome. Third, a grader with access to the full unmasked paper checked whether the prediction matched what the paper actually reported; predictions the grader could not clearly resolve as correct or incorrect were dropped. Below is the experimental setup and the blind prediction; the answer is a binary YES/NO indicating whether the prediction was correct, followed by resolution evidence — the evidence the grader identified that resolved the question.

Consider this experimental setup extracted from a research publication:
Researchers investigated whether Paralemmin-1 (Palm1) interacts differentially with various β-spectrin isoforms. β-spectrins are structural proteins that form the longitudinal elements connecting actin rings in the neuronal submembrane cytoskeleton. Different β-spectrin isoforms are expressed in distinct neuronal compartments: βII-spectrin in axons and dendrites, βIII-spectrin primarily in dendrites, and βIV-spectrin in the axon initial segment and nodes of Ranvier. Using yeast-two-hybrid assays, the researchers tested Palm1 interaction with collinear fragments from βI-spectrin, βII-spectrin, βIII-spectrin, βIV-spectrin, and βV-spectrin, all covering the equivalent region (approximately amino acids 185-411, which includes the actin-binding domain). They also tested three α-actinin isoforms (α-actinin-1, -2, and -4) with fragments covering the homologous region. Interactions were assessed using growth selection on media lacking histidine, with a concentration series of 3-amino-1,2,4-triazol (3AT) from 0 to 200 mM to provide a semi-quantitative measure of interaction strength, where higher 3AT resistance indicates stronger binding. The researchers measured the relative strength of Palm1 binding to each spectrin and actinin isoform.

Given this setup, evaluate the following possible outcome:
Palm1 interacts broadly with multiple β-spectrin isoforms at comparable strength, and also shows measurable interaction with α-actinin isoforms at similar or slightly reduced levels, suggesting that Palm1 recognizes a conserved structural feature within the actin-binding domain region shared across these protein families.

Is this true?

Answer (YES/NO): NO